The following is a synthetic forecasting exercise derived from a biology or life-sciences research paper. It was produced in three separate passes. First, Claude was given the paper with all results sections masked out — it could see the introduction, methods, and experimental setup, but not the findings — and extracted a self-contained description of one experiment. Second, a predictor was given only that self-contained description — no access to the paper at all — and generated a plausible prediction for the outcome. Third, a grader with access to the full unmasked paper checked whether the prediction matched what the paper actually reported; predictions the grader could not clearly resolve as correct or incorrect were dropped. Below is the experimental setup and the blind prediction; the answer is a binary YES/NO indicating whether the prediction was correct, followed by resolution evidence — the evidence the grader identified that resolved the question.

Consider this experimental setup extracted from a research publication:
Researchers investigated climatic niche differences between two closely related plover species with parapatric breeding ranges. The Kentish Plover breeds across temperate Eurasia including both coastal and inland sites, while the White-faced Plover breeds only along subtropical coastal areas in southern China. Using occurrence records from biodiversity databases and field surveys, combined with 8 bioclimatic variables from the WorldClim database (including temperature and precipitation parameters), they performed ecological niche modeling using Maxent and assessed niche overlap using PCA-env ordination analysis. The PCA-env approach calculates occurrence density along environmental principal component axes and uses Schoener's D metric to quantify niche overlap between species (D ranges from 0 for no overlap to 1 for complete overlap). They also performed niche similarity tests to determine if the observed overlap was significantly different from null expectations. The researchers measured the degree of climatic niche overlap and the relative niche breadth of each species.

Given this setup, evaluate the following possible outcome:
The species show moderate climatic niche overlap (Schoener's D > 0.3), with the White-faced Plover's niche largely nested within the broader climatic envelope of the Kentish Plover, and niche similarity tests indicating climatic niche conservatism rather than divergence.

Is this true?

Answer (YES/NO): NO